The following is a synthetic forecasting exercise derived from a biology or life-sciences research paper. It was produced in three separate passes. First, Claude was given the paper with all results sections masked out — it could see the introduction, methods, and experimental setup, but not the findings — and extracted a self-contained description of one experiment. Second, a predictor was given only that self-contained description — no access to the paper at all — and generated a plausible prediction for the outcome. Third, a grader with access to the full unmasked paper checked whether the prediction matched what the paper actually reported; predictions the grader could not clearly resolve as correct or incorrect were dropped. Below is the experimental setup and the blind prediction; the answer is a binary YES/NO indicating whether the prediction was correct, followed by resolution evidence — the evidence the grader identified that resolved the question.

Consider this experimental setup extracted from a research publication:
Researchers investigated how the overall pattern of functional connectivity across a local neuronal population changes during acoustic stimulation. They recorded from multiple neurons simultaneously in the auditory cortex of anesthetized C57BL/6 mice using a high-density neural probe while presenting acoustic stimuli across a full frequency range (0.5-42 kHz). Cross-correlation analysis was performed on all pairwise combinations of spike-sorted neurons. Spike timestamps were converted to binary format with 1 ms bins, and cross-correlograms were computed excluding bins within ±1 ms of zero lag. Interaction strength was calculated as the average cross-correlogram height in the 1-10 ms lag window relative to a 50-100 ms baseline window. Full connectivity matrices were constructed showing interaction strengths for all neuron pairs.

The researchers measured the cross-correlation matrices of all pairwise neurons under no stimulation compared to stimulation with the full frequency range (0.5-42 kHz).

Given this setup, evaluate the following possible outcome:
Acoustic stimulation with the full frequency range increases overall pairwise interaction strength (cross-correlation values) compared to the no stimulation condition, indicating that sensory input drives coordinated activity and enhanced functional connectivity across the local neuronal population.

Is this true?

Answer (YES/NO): YES